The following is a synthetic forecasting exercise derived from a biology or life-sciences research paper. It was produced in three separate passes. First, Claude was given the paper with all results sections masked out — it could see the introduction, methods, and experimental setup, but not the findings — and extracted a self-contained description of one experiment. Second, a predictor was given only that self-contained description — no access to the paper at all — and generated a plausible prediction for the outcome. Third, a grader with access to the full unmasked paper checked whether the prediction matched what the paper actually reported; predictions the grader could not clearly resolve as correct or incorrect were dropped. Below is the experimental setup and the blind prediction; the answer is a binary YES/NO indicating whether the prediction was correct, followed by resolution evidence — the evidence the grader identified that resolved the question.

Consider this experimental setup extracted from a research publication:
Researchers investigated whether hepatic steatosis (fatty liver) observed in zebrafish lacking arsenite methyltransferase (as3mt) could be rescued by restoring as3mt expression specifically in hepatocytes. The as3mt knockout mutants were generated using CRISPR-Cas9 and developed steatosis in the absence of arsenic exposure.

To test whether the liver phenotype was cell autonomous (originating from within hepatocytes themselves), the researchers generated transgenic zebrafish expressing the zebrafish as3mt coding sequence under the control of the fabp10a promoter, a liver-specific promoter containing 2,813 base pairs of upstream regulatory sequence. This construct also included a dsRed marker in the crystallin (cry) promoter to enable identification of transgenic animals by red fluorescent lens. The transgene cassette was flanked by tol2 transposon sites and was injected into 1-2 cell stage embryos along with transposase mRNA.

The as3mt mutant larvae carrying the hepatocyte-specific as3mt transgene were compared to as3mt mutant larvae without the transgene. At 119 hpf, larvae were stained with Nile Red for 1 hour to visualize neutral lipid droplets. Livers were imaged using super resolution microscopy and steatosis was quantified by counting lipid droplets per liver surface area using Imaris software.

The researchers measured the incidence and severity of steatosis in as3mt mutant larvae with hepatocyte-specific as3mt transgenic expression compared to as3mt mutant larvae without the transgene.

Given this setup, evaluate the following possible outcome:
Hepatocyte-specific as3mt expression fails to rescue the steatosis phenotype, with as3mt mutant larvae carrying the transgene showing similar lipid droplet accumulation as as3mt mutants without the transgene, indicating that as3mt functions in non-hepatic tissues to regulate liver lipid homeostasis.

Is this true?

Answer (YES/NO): NO